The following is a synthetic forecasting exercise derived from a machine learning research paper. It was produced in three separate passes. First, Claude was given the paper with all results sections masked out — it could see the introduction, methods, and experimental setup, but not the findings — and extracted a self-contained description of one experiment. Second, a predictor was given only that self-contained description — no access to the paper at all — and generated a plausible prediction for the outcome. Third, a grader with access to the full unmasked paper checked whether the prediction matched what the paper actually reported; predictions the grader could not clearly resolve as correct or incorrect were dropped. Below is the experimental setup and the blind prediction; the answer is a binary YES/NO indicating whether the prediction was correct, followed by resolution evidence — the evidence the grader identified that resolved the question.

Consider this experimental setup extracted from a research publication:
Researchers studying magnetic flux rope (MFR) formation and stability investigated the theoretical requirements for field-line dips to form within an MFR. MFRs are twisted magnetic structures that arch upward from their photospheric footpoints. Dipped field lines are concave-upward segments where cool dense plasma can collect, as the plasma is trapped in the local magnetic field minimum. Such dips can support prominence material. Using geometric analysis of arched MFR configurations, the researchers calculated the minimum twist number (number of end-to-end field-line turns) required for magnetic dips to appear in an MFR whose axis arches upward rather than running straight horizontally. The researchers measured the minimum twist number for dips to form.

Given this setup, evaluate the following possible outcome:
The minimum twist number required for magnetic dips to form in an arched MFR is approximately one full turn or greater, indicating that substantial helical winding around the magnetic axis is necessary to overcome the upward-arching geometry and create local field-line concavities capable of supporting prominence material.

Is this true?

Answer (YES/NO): YES